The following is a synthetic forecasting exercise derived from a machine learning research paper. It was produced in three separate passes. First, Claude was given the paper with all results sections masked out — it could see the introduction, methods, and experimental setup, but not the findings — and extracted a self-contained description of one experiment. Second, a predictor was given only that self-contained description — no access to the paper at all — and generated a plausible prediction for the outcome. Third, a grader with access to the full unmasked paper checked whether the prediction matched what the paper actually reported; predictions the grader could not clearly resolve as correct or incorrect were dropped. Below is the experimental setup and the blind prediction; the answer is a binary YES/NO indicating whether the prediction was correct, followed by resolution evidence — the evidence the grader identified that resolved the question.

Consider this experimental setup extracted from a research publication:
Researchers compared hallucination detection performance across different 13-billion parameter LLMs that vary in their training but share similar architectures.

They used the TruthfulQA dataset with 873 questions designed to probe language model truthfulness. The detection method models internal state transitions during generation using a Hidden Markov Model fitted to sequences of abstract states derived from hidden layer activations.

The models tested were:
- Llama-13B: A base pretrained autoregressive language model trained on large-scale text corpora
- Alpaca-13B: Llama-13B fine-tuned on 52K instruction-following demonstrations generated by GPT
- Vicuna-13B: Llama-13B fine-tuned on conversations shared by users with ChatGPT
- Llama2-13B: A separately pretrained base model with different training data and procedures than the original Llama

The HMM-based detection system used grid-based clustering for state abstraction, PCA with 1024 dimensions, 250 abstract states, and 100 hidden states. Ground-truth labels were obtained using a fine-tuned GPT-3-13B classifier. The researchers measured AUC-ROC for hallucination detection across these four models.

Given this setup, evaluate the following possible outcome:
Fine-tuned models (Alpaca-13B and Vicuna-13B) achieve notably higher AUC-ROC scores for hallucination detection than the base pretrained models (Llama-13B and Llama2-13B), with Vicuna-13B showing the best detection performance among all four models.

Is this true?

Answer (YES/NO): NO